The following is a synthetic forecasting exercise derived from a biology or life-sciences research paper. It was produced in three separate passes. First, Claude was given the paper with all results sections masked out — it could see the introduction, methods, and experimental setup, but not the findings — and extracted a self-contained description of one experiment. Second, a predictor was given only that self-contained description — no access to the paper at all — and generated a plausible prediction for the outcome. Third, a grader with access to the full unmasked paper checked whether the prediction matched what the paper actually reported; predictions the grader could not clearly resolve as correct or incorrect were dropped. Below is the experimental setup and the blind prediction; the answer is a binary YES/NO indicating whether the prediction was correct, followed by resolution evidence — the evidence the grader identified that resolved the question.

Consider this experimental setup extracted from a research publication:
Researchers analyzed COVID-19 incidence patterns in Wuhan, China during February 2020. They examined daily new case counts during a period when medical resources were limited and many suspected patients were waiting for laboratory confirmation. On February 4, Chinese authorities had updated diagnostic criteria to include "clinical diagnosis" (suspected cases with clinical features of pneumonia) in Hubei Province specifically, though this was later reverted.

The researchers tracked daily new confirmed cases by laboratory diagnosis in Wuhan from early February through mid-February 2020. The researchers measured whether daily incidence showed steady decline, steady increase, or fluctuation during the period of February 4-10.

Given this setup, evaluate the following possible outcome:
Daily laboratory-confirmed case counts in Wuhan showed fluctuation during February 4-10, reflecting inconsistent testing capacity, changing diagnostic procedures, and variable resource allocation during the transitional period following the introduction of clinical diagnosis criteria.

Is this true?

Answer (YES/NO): YES